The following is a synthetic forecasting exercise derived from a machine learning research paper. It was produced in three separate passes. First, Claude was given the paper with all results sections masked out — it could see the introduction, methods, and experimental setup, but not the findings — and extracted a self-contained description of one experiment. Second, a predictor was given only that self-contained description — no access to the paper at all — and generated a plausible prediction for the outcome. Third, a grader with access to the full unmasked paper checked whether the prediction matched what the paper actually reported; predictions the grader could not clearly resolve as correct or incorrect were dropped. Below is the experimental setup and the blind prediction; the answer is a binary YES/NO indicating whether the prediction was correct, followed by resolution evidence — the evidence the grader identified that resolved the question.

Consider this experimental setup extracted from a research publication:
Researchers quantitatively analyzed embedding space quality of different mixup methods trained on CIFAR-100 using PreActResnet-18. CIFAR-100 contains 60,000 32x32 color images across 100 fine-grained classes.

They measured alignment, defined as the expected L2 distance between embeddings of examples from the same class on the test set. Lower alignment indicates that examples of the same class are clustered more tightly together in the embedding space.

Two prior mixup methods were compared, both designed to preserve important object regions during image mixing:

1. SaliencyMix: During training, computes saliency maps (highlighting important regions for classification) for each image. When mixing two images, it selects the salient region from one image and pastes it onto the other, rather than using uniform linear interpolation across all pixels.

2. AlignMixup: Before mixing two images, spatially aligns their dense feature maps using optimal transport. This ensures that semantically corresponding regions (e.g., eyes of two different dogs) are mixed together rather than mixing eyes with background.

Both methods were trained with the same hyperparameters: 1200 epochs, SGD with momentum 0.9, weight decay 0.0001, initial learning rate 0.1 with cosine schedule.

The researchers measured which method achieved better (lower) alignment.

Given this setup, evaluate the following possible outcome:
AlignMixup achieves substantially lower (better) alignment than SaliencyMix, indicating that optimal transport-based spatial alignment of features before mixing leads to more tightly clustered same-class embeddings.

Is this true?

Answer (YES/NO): NO